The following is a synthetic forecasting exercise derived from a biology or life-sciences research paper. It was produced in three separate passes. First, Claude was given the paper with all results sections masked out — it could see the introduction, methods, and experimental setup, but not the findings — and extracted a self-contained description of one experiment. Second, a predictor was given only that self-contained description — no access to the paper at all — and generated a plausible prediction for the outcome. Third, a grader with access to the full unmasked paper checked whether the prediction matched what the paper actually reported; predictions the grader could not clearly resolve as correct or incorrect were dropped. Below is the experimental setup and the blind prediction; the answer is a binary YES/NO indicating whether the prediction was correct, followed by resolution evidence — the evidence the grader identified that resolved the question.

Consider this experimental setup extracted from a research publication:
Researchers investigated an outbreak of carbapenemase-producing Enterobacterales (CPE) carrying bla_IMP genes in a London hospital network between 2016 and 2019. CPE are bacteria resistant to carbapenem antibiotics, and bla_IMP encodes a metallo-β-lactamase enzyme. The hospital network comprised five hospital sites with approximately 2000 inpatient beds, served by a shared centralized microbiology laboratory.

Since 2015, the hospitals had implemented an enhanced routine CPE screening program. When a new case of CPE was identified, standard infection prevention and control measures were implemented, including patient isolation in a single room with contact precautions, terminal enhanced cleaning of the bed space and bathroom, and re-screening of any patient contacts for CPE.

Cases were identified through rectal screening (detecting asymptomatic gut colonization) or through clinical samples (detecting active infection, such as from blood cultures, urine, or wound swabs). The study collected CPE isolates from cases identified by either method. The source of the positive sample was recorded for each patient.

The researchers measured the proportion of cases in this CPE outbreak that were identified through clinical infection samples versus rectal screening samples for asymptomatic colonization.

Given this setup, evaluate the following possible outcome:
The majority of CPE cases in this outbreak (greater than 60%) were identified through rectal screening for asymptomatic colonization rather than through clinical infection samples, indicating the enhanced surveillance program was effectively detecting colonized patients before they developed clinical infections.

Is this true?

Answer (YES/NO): YES